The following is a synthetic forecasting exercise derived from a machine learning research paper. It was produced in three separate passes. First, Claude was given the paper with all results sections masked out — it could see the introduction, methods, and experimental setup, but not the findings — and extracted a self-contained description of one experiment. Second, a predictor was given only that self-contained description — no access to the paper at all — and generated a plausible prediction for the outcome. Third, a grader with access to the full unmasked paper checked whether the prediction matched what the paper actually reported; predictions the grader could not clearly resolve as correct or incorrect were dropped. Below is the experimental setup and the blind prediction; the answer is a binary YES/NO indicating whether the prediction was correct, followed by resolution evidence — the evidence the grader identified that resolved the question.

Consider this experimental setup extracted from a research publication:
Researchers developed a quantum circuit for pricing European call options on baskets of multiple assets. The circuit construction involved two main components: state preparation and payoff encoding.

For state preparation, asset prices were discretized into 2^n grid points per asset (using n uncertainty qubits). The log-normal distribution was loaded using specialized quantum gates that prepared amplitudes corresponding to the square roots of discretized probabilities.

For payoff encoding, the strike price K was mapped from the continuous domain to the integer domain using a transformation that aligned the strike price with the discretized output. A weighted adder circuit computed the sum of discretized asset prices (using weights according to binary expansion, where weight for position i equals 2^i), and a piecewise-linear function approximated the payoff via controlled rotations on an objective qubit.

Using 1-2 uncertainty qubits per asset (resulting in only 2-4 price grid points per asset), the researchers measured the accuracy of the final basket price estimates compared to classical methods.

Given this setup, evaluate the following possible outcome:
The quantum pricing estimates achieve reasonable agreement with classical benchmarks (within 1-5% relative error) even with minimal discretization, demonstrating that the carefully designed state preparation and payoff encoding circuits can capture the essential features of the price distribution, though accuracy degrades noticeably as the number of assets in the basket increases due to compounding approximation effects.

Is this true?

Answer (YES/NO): NO